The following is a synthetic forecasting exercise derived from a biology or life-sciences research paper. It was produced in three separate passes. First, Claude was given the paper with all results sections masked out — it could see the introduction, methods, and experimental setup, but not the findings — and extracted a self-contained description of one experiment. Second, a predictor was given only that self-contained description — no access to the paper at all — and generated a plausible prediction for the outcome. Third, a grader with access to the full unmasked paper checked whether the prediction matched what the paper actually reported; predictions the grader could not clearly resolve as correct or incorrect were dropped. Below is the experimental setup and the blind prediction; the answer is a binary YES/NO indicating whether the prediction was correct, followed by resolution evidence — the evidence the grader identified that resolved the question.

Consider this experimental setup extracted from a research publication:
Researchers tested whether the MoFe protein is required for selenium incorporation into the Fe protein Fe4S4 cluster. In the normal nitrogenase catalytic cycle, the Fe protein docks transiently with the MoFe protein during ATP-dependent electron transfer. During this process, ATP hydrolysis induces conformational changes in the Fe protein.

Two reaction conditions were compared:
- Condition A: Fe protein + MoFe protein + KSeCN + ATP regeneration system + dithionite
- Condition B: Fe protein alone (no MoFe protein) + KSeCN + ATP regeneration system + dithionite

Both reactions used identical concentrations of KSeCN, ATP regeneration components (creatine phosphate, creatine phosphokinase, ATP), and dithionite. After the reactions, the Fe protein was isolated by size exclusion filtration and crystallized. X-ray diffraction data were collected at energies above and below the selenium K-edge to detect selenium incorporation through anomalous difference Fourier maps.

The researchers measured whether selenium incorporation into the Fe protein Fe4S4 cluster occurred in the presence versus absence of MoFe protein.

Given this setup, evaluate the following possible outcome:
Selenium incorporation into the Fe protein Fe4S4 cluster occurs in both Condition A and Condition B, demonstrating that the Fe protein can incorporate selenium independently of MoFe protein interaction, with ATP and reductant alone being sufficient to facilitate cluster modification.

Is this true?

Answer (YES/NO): YES